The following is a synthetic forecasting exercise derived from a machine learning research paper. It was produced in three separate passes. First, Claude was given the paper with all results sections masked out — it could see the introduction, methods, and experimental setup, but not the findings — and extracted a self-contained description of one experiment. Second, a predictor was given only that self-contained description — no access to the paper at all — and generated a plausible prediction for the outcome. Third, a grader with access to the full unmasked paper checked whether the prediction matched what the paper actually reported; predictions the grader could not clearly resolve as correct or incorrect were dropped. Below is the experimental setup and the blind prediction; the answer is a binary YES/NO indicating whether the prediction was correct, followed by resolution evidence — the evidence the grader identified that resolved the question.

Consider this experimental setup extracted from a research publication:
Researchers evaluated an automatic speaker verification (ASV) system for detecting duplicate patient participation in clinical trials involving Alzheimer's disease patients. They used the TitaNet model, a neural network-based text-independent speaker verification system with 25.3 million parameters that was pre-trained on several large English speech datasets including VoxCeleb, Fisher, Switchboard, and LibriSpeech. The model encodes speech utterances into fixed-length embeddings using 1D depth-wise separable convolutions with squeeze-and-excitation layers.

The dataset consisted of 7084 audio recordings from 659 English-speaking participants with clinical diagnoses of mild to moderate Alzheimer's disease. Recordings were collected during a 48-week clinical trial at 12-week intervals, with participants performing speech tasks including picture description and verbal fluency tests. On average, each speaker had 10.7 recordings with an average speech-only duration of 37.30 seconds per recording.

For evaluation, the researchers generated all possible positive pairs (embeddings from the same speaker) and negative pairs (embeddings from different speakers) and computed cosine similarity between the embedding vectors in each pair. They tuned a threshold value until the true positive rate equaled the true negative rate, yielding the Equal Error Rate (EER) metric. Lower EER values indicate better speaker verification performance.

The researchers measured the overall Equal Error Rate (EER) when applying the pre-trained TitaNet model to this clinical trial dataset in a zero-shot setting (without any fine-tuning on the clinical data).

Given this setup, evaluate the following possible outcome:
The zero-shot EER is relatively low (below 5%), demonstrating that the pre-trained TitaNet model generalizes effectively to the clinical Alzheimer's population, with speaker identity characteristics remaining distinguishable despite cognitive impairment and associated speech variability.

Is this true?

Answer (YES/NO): YES